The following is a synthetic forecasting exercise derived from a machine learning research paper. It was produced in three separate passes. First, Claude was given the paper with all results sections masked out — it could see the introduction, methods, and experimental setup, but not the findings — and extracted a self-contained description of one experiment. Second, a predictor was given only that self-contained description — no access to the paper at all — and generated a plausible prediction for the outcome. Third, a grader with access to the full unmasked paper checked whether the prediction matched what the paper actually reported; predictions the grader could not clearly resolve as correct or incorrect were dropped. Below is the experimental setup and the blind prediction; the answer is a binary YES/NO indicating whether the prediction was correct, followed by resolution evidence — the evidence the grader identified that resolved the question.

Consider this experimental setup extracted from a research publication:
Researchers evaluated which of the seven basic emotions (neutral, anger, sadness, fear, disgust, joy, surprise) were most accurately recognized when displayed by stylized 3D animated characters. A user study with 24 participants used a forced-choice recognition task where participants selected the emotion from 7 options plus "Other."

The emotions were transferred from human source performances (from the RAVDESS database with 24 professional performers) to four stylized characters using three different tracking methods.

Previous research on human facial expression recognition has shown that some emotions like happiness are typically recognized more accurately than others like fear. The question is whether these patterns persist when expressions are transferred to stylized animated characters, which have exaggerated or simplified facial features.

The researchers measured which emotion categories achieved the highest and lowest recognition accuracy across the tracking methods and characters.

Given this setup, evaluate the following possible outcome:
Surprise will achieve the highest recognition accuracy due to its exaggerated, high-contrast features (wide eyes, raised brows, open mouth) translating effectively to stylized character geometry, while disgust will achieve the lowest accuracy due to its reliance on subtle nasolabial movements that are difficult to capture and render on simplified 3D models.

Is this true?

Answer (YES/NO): NO